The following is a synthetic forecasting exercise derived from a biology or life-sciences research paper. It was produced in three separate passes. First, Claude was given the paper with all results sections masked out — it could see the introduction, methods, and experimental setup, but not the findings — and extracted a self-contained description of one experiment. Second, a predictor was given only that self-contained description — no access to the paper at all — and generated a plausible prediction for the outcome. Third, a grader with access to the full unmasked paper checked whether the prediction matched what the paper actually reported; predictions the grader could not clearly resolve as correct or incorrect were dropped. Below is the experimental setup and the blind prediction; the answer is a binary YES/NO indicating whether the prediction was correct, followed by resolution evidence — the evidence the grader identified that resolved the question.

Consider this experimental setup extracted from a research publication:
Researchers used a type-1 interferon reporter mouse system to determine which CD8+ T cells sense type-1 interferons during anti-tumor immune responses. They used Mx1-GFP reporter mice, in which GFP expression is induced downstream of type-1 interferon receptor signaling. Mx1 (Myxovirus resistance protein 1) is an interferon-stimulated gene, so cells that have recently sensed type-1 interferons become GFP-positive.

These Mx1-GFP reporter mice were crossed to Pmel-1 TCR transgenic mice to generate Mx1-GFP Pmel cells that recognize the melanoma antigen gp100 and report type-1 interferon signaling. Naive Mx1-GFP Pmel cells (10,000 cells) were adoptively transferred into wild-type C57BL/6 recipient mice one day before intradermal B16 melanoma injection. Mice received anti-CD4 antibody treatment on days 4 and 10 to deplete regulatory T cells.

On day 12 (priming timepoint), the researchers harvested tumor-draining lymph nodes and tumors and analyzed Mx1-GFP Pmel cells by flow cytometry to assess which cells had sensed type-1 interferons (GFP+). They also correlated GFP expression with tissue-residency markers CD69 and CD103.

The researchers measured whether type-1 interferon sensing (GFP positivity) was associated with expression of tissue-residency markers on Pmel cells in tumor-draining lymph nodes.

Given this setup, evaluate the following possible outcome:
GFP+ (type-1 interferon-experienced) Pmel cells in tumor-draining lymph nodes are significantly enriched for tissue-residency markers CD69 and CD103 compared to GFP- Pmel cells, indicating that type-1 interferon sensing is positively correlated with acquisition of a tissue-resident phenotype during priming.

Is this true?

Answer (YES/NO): YES